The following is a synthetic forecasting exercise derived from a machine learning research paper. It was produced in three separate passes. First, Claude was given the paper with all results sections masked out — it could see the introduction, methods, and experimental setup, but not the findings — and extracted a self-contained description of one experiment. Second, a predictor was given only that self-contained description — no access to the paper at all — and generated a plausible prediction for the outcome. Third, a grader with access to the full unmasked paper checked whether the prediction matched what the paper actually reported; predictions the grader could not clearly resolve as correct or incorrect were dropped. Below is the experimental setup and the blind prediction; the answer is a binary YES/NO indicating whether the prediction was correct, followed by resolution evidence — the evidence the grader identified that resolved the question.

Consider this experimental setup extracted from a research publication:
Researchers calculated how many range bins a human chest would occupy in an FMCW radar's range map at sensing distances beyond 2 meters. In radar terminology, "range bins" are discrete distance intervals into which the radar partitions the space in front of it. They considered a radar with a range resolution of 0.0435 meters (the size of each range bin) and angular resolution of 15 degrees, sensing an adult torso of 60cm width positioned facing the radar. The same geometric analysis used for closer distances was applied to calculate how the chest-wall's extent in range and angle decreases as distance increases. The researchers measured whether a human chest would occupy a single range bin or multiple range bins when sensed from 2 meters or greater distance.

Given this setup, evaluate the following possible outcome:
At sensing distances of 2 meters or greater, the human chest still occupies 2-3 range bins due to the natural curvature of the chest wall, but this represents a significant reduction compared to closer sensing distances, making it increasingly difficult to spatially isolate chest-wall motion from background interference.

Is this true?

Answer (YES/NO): NO